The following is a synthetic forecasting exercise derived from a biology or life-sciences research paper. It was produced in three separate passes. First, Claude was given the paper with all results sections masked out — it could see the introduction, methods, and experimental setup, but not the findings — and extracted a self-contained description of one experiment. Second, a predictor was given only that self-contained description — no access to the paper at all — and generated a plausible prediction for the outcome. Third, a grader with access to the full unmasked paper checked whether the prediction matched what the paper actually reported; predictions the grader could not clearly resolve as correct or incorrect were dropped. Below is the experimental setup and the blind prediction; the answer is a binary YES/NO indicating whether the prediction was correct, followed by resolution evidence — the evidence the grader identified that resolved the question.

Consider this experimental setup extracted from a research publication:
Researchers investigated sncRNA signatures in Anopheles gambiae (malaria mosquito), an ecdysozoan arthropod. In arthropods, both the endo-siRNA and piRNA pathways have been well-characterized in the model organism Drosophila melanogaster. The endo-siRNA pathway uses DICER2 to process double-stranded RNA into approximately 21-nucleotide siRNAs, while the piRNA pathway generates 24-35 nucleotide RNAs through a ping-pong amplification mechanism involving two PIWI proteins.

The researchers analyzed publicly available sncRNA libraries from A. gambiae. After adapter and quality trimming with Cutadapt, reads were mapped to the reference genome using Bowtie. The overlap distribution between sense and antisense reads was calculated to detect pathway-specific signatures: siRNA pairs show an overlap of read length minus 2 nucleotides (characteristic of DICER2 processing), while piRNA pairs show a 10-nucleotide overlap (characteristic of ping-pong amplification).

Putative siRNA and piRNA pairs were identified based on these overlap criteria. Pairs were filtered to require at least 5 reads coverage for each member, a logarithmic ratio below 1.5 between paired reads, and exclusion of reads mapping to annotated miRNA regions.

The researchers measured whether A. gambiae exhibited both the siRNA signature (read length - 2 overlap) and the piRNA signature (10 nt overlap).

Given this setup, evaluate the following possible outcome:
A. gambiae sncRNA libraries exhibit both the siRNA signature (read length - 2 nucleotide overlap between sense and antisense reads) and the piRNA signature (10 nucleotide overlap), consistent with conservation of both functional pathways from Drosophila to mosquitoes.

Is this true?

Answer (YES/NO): YES